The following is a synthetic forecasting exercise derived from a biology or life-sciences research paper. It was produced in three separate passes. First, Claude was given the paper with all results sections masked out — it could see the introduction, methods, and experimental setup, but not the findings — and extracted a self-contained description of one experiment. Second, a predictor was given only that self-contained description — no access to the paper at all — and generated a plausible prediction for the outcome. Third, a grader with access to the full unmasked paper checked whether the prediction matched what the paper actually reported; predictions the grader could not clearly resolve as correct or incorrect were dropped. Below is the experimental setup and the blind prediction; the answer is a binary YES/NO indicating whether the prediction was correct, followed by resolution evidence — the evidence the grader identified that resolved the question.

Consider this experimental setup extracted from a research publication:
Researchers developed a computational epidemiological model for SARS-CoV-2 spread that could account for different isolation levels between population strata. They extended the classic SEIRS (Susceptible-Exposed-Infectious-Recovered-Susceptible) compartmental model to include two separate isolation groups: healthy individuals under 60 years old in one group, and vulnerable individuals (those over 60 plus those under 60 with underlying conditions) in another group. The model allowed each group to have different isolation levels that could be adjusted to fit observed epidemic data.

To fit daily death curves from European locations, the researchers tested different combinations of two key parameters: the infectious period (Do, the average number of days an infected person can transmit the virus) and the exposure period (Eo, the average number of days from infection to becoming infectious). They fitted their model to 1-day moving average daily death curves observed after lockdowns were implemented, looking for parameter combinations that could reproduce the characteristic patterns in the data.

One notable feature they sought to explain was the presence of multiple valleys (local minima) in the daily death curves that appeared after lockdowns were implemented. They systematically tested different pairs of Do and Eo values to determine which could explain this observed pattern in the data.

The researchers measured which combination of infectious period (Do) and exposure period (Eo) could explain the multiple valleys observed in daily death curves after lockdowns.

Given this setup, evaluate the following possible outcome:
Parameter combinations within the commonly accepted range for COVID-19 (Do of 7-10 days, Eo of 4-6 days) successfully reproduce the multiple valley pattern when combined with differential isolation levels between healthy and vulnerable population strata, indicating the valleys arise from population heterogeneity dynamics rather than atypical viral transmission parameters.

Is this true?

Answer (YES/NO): NO